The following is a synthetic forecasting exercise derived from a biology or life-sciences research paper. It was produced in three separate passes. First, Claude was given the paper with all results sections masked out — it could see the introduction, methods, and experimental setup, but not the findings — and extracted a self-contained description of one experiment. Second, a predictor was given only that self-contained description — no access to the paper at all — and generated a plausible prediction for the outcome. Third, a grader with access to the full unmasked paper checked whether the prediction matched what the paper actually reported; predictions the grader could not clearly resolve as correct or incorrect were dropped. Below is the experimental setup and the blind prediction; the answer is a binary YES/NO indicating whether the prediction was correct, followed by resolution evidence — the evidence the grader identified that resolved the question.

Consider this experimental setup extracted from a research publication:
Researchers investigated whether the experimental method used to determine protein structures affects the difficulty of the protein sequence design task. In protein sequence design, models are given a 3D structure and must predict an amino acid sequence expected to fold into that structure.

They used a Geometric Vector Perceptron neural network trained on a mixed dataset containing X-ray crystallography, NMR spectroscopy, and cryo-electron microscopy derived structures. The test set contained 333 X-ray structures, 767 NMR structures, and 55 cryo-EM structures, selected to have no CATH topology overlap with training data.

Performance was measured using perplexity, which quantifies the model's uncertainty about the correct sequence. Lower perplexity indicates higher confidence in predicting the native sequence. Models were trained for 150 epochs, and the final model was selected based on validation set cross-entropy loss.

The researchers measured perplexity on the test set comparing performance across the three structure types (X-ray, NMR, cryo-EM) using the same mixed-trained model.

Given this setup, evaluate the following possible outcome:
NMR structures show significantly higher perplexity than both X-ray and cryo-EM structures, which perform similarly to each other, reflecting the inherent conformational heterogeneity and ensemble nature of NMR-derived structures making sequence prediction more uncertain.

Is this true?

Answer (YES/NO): NO